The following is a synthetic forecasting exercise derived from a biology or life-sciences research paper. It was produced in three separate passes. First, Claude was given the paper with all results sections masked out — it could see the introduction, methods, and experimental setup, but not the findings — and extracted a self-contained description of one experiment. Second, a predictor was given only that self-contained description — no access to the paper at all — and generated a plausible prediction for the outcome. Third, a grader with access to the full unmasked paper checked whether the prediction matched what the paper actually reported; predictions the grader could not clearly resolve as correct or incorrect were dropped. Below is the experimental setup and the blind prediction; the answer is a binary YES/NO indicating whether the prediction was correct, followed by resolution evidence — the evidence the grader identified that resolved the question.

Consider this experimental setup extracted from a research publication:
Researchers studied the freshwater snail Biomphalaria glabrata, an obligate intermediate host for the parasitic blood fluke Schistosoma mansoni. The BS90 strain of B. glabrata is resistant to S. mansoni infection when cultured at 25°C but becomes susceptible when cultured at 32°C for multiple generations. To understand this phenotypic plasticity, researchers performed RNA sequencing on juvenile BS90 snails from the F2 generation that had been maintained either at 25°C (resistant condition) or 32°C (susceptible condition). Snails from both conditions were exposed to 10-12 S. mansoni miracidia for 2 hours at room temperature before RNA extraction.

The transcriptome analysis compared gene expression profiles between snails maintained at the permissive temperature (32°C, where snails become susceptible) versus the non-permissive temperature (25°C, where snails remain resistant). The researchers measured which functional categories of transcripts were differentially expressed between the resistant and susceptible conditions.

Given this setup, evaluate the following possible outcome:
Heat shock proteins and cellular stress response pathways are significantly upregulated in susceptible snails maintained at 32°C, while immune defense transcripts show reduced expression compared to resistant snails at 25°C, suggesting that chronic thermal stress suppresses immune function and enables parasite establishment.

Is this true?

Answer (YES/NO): NO